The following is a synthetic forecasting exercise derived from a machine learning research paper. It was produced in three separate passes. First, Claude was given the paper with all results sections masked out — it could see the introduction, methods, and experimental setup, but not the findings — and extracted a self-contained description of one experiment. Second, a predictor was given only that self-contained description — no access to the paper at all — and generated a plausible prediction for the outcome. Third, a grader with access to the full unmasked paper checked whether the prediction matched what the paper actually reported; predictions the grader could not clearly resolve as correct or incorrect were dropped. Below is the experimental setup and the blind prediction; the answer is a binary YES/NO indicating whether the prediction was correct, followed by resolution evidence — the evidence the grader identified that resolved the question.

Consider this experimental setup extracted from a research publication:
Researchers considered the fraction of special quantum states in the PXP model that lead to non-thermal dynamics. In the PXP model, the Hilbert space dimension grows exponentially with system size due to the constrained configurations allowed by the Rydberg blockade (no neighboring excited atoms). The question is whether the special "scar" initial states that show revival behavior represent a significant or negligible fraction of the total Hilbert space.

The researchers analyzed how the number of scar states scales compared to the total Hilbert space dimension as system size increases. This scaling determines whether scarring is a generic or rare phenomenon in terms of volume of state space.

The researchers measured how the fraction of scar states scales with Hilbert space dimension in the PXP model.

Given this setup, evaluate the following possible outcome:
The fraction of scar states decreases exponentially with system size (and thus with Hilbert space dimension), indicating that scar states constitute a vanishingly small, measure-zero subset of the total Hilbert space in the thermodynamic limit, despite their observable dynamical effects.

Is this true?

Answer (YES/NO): YES